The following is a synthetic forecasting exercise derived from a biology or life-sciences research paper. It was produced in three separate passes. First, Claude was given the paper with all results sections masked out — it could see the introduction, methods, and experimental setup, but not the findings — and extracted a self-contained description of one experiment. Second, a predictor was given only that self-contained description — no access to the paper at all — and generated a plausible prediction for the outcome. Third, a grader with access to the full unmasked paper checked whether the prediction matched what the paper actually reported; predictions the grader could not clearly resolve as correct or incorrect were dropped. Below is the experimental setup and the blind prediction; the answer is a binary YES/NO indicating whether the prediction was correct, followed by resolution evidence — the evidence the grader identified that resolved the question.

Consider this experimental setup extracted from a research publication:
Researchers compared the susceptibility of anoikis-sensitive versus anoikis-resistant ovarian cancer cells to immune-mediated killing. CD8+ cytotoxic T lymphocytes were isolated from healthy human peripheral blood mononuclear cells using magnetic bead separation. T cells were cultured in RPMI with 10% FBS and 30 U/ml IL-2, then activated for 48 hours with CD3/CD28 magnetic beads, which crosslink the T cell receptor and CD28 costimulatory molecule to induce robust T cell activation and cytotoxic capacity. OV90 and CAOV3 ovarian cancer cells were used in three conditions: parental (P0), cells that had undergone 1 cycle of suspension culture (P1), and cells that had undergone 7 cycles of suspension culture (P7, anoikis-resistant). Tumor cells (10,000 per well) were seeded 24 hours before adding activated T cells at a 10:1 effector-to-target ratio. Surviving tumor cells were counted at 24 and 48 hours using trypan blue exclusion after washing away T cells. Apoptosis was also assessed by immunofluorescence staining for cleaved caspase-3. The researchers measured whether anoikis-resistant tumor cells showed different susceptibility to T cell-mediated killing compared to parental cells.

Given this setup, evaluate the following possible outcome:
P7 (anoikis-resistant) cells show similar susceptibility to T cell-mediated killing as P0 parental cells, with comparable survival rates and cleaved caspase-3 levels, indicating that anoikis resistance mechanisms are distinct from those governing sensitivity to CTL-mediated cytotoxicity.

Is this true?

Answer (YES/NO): NO